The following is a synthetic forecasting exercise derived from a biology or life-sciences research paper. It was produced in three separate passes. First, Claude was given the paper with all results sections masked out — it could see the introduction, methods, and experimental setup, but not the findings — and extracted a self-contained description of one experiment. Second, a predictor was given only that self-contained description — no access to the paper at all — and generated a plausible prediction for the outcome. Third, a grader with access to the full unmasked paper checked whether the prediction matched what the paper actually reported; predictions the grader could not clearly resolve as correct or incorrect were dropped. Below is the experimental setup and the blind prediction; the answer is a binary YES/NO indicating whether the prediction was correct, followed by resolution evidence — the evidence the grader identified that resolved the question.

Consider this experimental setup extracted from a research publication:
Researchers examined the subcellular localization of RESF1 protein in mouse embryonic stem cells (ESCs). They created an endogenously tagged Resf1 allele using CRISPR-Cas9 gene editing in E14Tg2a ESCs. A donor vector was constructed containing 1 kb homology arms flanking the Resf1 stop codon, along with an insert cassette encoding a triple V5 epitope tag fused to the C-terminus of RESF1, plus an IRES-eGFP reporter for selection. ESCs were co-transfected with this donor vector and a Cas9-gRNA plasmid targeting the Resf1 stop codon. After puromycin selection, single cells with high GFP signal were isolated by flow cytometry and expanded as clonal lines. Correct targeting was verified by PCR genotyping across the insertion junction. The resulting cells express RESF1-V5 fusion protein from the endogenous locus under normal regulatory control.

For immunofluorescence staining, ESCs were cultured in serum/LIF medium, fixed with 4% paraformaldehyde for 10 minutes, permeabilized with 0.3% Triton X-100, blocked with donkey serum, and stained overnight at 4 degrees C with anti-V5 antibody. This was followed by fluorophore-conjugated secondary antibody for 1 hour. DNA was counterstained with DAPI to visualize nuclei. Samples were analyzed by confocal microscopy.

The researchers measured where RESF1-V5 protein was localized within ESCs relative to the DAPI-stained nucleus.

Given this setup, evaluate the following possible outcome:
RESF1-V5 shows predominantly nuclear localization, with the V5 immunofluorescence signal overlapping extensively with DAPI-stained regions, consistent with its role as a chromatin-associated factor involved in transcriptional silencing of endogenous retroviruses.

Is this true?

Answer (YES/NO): YES